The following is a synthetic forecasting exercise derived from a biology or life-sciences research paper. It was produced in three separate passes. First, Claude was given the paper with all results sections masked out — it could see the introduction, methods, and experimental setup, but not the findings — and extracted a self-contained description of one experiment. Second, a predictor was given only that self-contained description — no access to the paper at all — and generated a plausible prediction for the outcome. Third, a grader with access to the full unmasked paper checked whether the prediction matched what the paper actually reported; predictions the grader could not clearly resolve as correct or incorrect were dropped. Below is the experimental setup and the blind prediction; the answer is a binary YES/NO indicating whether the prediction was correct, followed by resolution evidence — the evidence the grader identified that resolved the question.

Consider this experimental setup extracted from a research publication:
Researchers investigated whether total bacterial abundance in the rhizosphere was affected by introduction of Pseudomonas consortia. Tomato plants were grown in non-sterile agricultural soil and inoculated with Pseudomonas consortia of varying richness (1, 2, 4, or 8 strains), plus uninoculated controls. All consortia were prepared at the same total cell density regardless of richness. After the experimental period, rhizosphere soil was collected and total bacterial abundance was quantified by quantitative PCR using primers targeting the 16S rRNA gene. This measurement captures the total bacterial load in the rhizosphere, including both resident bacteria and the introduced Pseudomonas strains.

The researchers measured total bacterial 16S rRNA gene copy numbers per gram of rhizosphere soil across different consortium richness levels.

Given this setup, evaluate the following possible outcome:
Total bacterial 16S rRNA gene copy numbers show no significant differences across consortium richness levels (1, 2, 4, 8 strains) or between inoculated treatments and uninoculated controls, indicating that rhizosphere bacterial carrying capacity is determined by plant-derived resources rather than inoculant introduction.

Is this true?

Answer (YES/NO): NO